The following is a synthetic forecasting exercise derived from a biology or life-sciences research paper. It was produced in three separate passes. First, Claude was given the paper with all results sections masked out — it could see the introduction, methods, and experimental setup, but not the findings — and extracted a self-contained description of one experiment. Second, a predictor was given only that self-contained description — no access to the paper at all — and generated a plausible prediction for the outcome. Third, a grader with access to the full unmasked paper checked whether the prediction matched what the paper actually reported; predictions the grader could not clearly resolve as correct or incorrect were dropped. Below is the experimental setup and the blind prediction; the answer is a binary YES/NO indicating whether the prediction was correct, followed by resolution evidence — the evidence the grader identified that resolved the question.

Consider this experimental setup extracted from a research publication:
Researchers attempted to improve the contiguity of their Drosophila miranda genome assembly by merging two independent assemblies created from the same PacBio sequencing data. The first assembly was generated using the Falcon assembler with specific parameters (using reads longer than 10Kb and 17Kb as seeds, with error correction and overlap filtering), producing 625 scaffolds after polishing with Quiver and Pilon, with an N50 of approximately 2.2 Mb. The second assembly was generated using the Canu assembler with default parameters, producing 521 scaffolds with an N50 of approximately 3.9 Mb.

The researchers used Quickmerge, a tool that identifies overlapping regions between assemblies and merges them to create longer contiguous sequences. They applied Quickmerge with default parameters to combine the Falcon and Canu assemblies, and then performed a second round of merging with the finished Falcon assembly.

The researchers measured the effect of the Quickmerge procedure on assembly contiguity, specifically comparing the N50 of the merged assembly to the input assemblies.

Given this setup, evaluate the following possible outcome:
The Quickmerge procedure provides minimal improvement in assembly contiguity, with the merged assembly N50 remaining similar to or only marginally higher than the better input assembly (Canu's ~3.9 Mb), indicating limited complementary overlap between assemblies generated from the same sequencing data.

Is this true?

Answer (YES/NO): NO